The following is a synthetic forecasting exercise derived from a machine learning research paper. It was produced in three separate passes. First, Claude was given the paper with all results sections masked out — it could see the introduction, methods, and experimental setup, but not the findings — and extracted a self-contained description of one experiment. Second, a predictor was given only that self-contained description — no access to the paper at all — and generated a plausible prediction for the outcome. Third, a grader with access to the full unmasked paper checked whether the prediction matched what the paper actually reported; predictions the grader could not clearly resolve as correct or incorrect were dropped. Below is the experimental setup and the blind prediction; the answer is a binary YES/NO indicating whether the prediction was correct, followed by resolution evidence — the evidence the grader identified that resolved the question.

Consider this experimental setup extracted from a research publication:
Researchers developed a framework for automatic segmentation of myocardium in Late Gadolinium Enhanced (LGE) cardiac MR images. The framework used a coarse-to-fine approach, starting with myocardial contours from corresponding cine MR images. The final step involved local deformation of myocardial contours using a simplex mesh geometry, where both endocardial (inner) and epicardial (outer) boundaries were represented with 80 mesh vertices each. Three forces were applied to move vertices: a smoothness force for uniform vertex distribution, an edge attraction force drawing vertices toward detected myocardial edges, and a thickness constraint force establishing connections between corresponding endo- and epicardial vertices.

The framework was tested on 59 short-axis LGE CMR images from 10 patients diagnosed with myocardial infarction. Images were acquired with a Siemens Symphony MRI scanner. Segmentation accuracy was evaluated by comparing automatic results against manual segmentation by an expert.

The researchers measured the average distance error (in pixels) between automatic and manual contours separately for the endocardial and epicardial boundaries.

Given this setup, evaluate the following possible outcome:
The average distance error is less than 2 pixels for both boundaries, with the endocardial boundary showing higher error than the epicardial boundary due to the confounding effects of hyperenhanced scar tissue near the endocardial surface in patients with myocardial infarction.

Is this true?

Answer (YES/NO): YES